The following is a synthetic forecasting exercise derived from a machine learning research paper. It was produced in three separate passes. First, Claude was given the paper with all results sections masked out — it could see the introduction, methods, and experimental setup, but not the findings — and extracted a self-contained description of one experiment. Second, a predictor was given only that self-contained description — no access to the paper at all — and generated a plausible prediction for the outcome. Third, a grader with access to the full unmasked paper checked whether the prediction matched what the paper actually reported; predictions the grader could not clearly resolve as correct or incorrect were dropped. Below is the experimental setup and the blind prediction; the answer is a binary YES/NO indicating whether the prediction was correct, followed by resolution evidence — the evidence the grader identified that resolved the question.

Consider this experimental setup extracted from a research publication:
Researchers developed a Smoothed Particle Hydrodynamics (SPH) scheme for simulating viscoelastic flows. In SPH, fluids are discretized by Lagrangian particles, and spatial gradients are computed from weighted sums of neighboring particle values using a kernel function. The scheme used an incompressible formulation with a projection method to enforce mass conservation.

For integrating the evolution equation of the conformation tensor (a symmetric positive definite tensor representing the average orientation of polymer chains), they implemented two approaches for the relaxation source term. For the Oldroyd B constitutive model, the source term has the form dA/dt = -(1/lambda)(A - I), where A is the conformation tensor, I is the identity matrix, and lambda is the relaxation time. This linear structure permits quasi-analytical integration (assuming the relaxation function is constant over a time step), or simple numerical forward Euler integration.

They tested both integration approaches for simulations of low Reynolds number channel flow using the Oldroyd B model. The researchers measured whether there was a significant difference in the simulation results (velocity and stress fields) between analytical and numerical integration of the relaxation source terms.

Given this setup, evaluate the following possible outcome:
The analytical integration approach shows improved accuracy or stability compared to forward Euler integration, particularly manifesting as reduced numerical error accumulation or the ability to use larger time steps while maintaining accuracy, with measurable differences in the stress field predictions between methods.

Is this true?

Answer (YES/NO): NO